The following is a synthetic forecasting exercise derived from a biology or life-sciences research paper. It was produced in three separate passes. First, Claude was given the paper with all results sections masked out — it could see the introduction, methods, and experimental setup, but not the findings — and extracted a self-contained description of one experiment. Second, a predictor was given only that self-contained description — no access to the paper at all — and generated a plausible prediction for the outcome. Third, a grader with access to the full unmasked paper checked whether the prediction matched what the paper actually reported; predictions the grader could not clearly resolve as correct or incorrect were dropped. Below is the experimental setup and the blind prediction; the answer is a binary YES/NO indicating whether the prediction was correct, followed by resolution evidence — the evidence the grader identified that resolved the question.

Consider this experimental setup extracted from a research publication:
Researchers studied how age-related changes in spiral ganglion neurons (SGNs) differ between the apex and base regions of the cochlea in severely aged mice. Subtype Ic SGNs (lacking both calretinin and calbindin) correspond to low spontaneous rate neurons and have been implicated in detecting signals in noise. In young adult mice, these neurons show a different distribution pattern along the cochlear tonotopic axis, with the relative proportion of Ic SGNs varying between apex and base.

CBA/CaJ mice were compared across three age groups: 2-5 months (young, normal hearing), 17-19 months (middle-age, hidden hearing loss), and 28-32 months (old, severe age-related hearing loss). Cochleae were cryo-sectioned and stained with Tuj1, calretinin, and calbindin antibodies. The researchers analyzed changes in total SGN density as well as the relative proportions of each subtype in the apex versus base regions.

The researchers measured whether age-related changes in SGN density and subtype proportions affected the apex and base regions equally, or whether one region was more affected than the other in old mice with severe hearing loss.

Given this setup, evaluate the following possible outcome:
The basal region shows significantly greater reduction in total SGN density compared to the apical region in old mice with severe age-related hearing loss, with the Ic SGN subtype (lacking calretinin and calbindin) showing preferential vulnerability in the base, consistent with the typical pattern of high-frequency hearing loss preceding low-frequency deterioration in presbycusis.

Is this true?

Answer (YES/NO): NO